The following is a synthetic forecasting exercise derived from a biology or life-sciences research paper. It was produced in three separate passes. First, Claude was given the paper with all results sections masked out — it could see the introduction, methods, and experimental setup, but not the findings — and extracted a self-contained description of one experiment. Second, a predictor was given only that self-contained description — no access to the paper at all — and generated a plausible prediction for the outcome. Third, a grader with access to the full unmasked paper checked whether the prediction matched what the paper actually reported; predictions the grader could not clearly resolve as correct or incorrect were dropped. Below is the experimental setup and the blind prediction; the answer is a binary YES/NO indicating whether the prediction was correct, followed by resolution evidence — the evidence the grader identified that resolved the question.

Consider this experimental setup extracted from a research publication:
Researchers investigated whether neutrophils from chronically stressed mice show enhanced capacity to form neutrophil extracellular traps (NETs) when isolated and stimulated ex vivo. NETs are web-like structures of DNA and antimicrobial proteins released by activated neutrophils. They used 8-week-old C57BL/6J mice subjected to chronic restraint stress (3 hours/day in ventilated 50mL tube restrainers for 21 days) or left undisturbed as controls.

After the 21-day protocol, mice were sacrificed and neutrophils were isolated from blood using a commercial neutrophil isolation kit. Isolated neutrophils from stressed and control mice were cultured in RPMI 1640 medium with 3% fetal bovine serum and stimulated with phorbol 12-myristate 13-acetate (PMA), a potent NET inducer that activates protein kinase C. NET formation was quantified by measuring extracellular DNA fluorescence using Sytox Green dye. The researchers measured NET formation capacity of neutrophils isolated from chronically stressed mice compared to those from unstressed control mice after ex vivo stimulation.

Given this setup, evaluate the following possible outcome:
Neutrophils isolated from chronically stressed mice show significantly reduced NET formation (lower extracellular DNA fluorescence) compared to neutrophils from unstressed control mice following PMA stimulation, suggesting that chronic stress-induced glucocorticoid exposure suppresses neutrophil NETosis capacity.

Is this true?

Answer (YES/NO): NO